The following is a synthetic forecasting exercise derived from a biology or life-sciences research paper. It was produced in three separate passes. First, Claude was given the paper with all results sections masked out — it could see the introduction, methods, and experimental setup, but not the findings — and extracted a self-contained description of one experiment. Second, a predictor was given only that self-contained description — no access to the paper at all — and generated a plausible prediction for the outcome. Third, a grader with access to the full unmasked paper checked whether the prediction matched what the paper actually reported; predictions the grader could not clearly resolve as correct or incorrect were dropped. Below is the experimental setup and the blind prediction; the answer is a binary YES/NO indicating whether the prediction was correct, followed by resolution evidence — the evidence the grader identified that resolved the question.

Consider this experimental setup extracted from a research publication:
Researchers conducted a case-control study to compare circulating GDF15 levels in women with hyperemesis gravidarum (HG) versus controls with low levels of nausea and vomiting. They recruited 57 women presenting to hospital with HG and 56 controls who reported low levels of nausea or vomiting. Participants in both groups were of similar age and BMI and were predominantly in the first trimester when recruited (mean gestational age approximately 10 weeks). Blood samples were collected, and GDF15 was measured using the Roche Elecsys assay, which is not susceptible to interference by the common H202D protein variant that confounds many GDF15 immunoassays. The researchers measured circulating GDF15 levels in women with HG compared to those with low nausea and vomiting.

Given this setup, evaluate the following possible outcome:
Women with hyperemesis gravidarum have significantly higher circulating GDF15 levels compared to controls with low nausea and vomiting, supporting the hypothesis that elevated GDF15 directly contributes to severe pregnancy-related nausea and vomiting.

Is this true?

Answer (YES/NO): YES